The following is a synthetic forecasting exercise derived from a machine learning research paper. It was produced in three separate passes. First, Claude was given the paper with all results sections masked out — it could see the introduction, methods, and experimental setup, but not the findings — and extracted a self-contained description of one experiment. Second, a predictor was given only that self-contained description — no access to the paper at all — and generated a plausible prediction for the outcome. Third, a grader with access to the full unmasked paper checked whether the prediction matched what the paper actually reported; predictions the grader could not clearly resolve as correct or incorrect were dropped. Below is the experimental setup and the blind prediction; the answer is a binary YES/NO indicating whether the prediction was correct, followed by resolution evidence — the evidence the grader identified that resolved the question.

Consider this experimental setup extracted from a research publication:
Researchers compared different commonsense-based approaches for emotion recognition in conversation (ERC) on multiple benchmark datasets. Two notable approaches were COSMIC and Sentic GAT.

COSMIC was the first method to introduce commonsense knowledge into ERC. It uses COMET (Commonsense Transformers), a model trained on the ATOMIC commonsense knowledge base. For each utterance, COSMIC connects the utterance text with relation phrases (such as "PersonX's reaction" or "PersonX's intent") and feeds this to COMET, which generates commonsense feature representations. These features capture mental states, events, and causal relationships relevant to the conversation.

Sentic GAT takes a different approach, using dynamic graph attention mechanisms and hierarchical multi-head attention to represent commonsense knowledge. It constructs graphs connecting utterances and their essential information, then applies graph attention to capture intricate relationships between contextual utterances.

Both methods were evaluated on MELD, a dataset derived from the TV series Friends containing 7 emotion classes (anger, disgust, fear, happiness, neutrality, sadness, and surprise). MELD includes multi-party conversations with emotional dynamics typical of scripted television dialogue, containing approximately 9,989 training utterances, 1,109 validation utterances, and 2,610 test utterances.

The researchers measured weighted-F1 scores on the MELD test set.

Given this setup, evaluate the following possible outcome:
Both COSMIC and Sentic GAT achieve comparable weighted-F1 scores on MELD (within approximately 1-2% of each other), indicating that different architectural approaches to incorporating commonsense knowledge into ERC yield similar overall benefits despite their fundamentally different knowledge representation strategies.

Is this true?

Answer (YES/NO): NO